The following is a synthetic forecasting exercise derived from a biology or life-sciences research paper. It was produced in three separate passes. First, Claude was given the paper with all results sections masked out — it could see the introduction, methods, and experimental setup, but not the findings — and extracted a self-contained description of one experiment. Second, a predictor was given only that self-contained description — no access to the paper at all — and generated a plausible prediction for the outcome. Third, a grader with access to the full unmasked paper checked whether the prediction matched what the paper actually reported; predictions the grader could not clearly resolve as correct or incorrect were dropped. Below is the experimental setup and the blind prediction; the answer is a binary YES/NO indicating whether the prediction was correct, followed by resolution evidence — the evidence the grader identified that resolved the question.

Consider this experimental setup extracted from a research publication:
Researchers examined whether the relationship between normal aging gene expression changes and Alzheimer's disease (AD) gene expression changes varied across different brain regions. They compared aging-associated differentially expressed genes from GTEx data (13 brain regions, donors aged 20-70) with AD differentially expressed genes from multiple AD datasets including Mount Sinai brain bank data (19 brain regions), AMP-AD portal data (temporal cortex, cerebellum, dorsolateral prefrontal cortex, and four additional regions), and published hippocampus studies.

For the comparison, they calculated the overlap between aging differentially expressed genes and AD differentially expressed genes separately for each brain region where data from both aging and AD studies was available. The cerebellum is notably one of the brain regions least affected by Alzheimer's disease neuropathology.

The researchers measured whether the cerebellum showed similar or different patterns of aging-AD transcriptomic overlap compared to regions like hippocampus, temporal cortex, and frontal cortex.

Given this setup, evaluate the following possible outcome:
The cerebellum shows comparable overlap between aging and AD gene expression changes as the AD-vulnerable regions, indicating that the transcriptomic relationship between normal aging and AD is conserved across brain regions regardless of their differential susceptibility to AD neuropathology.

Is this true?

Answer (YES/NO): NO